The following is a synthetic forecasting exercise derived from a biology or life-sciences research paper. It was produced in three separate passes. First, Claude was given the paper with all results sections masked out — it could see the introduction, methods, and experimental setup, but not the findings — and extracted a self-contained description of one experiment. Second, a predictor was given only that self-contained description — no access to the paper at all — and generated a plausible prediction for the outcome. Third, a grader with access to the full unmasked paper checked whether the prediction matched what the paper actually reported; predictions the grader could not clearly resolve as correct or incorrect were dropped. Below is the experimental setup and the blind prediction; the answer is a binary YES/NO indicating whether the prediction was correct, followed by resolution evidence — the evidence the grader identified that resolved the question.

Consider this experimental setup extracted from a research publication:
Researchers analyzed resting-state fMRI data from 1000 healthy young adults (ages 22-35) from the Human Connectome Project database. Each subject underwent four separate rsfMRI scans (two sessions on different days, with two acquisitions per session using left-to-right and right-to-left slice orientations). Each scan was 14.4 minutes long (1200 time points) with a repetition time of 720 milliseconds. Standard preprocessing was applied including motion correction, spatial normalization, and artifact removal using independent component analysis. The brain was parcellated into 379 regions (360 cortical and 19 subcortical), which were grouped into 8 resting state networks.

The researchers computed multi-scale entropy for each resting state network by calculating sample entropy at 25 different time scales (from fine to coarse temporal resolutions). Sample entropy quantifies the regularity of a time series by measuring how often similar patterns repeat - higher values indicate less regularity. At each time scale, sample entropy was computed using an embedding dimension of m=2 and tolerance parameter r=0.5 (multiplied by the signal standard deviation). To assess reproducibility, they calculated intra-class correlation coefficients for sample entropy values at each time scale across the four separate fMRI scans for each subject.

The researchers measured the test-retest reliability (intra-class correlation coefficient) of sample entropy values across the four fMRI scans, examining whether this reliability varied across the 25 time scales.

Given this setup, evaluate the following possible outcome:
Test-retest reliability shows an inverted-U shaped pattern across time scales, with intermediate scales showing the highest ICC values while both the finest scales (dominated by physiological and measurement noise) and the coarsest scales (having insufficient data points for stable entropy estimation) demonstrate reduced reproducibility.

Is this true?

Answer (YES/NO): NO